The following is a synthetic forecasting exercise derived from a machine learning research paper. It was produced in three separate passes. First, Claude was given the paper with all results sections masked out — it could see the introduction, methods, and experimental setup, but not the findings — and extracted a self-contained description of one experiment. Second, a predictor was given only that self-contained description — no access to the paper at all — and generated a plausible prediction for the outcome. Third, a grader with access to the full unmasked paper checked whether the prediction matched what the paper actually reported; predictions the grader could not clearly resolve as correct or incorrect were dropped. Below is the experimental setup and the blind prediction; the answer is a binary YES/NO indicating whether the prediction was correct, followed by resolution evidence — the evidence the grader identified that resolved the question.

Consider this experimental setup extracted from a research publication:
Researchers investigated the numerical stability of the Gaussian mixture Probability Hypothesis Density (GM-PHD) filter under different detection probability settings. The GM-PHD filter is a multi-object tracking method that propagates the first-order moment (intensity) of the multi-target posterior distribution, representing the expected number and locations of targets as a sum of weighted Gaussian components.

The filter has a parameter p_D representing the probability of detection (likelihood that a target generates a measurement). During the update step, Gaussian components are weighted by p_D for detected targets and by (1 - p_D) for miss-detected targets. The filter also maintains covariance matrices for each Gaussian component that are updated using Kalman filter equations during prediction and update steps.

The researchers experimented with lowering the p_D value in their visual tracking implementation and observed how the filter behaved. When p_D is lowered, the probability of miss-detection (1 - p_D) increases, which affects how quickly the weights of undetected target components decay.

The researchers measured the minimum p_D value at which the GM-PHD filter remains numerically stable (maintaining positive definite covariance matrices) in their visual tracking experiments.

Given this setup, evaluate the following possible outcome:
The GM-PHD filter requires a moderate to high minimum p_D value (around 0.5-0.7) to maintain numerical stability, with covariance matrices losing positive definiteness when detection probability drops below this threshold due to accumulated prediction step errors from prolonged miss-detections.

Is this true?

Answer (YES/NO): NO